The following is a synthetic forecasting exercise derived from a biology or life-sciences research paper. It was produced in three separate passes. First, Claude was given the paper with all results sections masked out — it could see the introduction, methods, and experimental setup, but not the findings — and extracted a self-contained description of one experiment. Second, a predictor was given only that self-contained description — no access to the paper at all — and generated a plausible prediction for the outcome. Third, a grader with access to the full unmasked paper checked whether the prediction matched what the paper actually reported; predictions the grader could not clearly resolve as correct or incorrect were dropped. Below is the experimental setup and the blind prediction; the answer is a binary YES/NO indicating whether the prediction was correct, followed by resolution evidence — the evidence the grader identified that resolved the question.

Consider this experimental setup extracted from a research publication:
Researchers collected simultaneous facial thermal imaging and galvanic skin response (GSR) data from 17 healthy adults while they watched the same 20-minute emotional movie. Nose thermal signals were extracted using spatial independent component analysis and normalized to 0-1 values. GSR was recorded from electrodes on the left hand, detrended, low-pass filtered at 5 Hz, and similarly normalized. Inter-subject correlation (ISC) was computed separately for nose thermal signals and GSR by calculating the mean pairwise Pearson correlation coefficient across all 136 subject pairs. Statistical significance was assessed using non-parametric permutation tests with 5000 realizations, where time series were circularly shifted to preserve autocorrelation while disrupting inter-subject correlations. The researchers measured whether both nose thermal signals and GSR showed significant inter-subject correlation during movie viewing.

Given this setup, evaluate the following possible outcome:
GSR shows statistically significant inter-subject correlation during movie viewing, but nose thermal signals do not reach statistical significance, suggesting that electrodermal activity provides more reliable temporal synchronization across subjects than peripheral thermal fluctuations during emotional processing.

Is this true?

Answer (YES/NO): NO